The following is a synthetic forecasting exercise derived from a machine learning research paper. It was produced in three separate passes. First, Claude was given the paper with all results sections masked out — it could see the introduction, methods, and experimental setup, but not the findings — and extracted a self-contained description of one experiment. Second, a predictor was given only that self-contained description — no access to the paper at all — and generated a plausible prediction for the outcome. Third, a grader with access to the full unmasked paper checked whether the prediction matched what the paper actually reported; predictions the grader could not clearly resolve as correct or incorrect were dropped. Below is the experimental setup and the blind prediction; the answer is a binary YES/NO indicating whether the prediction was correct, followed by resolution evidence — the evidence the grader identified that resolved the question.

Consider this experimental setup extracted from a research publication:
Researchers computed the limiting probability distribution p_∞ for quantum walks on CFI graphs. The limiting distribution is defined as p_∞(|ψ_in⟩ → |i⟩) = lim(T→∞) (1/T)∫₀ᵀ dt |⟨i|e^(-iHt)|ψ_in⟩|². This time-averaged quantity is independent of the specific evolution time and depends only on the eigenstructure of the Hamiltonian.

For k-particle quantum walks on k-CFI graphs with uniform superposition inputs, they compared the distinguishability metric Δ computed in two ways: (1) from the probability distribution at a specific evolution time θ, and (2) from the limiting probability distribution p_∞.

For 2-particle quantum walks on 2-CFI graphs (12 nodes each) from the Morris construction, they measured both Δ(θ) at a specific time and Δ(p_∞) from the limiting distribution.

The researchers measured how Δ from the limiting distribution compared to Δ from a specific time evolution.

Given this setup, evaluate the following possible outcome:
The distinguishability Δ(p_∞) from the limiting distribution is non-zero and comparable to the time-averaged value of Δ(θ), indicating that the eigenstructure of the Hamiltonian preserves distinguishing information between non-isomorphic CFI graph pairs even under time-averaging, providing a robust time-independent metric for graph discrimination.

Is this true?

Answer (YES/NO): NO